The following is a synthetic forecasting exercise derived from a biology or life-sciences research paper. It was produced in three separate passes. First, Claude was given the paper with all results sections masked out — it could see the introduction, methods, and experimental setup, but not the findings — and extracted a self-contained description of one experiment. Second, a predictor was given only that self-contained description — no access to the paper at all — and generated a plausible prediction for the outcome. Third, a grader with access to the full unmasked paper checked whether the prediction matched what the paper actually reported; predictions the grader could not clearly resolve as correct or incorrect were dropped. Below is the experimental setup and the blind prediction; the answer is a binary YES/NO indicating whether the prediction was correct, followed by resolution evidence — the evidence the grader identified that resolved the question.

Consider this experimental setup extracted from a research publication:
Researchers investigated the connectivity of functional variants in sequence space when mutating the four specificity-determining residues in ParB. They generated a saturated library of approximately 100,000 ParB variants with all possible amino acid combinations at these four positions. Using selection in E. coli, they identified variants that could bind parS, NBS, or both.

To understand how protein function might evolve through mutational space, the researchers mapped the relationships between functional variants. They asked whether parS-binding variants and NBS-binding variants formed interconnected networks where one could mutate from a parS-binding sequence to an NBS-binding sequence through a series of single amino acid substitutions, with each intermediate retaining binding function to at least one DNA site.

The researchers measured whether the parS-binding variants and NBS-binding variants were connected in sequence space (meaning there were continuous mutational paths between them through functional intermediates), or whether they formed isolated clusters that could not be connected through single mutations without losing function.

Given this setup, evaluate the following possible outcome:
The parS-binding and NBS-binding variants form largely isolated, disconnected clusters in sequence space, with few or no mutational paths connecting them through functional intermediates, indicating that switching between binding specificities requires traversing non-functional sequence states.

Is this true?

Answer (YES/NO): NO